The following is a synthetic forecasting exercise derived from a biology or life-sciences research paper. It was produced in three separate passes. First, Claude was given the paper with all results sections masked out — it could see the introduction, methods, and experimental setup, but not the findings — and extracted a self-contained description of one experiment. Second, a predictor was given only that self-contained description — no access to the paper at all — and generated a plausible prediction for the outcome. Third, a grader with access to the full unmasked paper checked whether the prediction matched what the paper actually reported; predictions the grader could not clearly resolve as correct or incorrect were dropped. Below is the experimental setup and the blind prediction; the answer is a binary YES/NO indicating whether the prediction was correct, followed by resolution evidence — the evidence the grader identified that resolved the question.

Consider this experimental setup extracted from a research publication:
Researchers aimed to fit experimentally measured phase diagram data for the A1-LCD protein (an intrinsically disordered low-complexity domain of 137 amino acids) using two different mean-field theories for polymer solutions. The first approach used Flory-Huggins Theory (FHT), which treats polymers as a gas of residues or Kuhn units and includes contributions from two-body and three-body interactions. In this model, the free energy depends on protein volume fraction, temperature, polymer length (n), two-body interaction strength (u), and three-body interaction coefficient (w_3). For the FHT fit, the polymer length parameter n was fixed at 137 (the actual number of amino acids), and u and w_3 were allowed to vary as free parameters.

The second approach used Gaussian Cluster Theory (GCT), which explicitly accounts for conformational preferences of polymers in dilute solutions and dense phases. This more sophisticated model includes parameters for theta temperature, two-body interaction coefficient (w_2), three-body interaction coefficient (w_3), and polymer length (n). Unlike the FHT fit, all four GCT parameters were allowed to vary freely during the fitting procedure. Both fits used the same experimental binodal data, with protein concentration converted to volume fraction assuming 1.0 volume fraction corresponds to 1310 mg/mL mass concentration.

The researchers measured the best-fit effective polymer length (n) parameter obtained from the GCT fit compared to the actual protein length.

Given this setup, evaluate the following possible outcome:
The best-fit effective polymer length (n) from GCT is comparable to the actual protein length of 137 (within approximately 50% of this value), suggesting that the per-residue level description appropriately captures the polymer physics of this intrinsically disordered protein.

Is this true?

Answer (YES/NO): NO